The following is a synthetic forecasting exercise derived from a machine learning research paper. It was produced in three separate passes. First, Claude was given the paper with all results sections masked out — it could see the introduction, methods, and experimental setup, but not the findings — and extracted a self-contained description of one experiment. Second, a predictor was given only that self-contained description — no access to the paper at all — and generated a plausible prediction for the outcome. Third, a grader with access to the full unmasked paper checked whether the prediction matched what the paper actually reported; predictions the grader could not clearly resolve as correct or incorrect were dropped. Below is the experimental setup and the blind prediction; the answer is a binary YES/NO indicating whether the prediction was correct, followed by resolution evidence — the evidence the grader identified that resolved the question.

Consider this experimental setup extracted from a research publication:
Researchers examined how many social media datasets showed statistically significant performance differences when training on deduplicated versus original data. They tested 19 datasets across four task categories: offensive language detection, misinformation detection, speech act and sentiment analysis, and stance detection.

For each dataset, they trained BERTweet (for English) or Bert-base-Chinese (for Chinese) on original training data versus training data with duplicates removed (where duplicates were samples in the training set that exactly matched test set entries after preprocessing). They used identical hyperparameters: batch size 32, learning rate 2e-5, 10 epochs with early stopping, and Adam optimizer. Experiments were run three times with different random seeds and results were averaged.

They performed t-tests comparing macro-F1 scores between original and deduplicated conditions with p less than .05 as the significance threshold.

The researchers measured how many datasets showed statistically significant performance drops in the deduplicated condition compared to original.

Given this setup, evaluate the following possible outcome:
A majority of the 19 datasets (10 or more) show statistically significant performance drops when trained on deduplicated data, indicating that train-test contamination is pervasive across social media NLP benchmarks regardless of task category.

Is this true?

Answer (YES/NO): NO